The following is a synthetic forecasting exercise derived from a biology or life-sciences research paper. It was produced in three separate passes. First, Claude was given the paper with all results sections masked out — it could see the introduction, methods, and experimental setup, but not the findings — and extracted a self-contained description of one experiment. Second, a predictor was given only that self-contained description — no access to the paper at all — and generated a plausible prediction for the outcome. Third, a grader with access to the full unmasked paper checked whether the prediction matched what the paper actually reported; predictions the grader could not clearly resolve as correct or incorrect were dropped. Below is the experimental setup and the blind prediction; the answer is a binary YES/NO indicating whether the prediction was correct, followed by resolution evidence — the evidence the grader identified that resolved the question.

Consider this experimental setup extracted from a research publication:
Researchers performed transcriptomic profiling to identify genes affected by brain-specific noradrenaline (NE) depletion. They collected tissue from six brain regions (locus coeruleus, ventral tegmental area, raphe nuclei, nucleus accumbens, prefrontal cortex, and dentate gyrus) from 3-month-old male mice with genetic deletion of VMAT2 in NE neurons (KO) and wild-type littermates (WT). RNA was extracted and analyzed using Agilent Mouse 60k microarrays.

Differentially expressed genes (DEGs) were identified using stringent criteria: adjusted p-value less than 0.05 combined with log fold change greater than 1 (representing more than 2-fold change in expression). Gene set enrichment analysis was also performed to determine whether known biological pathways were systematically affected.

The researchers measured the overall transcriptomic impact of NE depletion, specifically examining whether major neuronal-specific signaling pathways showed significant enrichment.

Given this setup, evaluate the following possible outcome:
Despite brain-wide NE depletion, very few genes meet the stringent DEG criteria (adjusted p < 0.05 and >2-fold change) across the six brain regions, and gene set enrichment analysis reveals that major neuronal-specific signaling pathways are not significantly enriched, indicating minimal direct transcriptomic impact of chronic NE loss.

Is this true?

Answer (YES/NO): YES